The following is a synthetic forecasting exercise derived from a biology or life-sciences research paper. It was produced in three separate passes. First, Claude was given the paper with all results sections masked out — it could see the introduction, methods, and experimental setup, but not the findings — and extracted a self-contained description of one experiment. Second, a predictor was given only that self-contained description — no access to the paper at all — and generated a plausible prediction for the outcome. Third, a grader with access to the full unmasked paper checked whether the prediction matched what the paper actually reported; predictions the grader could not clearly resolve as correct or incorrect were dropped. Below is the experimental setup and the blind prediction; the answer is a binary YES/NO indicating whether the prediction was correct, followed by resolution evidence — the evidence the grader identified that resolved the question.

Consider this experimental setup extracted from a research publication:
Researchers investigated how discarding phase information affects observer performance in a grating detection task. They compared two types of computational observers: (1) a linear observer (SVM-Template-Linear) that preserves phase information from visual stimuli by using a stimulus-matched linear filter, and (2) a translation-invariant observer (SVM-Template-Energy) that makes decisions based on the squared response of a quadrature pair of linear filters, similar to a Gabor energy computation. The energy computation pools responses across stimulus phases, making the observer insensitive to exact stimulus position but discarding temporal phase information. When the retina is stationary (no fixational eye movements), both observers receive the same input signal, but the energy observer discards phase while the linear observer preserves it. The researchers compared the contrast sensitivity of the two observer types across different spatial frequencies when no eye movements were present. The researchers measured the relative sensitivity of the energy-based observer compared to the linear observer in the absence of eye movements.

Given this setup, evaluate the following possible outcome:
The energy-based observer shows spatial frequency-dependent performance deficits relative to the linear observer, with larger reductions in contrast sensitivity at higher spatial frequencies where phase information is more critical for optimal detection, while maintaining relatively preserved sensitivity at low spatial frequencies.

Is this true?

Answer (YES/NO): NO